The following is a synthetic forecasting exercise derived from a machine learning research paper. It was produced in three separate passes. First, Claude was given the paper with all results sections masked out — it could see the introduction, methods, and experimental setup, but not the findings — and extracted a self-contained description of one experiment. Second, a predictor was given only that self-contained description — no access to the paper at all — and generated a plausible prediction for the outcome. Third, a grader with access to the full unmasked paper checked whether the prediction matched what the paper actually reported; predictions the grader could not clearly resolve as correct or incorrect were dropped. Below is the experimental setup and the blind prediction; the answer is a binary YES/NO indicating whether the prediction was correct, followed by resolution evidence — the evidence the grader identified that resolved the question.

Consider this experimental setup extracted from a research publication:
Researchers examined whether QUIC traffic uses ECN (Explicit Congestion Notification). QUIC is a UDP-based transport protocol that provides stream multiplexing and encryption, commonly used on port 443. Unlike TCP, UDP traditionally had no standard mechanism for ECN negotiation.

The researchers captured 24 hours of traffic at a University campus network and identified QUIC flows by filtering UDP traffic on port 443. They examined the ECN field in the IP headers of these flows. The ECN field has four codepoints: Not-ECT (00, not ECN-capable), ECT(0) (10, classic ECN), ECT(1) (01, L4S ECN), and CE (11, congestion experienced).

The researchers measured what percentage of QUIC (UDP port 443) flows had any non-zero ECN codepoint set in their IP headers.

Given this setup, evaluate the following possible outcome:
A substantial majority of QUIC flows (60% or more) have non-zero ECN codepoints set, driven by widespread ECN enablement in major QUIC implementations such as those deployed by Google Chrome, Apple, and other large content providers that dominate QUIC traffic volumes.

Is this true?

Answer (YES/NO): NO